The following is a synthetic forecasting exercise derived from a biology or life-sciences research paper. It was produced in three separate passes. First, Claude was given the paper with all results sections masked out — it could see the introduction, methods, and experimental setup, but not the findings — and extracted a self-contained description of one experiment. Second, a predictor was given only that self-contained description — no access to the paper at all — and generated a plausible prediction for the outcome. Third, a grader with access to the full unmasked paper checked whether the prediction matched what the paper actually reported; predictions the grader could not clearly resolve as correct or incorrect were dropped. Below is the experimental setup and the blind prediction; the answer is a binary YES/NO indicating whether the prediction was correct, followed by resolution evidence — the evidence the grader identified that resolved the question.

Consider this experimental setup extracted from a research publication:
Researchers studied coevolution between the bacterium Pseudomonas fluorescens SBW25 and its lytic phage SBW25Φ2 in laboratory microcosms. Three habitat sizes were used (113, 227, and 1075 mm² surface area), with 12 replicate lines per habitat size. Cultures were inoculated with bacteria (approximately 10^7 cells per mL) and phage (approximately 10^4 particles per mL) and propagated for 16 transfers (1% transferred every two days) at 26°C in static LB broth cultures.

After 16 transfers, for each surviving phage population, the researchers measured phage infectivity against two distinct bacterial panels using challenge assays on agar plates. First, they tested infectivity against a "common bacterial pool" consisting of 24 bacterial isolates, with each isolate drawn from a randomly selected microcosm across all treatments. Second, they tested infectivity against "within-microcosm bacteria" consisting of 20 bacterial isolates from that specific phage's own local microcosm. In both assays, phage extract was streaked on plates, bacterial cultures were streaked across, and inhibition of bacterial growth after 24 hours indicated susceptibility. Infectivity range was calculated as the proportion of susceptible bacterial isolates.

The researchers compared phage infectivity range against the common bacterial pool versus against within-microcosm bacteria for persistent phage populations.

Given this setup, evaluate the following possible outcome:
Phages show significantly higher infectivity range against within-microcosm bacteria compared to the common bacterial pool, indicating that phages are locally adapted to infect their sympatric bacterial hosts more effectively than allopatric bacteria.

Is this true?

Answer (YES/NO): YES